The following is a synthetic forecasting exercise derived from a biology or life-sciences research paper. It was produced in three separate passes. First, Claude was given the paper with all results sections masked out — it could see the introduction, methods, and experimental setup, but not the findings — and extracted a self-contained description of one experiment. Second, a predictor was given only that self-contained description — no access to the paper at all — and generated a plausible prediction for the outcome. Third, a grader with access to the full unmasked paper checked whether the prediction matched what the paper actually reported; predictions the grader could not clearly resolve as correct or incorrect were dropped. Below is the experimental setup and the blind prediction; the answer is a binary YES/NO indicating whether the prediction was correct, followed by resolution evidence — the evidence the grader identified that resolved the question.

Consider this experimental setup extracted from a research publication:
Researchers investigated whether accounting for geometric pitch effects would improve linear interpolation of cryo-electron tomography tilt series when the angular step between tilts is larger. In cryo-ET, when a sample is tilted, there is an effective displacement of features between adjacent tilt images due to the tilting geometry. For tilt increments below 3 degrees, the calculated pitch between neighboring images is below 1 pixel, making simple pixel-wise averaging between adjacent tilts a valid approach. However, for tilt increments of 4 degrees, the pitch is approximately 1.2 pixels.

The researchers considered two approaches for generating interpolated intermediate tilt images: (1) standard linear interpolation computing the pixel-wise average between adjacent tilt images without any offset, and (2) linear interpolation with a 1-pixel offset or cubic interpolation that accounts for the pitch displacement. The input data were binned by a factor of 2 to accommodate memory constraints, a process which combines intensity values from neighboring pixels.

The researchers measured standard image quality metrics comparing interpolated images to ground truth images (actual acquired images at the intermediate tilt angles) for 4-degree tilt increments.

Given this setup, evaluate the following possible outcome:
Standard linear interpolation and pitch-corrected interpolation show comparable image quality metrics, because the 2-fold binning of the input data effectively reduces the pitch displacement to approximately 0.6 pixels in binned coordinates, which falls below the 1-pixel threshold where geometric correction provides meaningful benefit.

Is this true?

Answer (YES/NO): NO